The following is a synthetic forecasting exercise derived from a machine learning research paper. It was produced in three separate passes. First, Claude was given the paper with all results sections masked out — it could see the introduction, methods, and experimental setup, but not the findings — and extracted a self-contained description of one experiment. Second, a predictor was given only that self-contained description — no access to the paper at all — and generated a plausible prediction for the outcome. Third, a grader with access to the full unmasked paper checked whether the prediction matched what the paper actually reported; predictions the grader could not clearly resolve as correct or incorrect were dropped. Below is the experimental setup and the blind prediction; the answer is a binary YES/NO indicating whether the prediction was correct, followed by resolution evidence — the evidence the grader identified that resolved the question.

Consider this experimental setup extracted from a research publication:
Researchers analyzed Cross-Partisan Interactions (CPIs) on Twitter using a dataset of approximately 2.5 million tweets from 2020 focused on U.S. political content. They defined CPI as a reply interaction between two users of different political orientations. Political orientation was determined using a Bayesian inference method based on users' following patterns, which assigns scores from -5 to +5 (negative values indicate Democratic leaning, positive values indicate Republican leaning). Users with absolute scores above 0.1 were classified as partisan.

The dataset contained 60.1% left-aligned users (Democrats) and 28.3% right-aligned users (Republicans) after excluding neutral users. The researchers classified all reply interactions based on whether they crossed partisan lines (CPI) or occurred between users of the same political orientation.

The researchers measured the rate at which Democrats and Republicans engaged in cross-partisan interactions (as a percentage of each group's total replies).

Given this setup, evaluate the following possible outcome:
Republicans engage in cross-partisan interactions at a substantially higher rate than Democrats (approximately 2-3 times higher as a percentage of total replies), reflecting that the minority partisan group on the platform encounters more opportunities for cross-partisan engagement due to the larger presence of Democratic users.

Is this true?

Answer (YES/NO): NO